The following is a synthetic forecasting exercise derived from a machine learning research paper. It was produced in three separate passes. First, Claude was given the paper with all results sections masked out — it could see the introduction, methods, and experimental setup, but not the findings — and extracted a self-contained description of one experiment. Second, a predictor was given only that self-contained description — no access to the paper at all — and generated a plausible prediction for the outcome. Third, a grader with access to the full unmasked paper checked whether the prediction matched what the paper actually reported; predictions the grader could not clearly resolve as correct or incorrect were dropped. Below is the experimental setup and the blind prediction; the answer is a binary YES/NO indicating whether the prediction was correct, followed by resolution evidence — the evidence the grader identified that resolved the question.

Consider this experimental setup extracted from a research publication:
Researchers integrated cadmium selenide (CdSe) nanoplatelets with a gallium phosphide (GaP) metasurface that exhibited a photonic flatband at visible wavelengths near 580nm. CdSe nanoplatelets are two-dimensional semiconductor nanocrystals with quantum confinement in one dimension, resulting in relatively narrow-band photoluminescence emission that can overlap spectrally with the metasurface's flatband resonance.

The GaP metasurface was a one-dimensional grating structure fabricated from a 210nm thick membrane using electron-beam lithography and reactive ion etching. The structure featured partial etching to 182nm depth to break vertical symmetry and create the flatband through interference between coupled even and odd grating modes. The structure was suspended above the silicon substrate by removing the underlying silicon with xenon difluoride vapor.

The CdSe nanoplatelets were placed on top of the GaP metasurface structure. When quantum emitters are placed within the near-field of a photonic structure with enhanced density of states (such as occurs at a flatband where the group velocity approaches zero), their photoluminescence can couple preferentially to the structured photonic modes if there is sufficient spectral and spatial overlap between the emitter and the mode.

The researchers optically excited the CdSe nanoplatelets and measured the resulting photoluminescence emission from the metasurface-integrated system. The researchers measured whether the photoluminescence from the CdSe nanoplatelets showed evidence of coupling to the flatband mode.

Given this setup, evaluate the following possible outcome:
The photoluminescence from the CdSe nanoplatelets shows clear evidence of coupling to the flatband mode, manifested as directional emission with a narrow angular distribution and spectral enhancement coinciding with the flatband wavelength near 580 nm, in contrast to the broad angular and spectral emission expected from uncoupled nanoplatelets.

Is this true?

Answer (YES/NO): NO